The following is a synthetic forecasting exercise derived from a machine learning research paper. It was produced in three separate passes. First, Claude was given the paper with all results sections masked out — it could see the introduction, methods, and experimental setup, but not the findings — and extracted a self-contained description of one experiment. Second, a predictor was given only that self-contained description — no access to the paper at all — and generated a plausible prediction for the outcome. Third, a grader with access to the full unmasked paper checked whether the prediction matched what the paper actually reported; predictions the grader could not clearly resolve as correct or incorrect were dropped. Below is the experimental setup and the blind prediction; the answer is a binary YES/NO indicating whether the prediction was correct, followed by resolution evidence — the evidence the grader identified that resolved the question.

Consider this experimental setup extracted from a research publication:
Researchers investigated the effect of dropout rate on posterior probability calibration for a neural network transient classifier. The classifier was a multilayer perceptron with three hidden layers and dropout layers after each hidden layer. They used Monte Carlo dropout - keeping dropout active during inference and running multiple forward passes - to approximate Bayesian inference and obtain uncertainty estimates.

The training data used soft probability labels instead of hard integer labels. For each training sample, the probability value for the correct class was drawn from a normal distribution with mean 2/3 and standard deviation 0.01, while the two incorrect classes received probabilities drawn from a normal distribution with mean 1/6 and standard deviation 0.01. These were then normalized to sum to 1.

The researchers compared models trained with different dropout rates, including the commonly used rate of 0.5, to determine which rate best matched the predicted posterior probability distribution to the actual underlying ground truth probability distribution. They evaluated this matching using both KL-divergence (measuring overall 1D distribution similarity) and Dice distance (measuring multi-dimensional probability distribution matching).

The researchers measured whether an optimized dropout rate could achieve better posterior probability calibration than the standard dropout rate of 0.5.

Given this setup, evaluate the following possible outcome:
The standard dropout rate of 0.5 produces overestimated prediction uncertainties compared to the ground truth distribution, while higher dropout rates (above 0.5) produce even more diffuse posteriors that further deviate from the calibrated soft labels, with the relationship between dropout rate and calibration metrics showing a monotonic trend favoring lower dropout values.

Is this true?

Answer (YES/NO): NO